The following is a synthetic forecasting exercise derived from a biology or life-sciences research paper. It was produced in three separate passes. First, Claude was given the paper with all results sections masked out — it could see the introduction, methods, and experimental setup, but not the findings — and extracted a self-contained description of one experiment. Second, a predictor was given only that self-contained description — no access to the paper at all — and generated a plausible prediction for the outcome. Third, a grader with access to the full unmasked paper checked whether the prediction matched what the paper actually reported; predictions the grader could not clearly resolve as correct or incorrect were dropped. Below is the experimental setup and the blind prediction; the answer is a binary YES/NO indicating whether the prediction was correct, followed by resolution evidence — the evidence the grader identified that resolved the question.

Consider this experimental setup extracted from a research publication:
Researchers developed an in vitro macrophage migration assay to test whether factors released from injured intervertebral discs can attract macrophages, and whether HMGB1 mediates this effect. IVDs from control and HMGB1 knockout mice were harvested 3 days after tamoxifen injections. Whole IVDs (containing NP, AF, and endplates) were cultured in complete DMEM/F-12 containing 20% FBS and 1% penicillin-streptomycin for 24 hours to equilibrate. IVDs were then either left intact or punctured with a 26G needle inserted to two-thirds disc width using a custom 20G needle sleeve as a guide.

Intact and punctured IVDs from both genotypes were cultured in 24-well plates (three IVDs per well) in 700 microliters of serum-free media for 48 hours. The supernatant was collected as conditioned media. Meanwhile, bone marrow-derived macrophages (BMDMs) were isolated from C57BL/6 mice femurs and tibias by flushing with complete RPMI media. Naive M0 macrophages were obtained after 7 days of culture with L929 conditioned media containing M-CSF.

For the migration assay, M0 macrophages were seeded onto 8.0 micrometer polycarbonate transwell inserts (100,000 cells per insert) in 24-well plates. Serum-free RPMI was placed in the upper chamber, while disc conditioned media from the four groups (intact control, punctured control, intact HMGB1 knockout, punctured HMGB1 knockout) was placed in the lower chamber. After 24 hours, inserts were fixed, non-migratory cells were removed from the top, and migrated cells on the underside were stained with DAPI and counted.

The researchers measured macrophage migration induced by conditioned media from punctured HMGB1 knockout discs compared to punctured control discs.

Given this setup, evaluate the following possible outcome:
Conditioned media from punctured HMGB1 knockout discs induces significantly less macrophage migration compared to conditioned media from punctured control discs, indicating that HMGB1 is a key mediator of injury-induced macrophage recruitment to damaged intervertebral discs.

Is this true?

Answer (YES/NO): YES